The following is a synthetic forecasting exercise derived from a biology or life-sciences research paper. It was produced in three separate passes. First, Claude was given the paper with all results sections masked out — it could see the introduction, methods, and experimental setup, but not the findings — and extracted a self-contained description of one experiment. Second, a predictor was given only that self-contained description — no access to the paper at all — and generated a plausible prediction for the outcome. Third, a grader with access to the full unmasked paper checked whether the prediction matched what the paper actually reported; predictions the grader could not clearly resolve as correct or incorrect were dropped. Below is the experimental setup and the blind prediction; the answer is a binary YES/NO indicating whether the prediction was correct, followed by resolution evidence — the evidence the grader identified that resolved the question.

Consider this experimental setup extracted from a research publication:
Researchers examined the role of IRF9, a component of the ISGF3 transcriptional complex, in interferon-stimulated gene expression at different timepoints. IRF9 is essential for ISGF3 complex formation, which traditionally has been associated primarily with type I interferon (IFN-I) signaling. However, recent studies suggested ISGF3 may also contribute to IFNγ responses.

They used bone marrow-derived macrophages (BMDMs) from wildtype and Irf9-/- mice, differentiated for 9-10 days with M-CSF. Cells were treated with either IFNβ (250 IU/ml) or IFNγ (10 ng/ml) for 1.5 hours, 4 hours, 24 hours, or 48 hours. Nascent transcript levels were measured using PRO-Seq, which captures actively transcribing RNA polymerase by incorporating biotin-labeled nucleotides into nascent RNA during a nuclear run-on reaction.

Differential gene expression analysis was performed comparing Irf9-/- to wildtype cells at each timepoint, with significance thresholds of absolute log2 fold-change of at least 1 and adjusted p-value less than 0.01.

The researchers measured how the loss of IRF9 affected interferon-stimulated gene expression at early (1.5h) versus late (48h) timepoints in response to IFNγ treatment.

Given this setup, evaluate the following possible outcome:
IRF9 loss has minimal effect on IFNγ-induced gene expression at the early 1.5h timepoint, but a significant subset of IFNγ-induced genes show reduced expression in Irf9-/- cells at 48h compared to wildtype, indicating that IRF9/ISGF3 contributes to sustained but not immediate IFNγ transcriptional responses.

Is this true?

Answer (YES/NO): NO